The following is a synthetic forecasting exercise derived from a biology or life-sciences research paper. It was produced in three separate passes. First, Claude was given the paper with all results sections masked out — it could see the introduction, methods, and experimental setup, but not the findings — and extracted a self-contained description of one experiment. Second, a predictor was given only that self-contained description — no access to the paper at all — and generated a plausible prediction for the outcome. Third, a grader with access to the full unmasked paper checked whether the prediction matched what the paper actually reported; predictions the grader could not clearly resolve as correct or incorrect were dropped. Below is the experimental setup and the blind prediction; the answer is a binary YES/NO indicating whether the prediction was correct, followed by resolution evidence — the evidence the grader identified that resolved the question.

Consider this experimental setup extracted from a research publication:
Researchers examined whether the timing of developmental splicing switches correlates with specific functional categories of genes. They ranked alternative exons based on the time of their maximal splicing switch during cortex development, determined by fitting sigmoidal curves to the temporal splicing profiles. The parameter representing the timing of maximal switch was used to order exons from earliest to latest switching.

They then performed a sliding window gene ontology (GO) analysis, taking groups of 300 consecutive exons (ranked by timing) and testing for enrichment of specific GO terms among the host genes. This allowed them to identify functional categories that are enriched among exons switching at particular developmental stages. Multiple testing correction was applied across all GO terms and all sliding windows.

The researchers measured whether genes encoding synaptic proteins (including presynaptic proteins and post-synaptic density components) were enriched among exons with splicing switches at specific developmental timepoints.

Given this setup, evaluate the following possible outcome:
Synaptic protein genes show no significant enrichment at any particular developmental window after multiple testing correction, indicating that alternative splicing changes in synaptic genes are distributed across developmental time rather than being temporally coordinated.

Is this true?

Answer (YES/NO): NO